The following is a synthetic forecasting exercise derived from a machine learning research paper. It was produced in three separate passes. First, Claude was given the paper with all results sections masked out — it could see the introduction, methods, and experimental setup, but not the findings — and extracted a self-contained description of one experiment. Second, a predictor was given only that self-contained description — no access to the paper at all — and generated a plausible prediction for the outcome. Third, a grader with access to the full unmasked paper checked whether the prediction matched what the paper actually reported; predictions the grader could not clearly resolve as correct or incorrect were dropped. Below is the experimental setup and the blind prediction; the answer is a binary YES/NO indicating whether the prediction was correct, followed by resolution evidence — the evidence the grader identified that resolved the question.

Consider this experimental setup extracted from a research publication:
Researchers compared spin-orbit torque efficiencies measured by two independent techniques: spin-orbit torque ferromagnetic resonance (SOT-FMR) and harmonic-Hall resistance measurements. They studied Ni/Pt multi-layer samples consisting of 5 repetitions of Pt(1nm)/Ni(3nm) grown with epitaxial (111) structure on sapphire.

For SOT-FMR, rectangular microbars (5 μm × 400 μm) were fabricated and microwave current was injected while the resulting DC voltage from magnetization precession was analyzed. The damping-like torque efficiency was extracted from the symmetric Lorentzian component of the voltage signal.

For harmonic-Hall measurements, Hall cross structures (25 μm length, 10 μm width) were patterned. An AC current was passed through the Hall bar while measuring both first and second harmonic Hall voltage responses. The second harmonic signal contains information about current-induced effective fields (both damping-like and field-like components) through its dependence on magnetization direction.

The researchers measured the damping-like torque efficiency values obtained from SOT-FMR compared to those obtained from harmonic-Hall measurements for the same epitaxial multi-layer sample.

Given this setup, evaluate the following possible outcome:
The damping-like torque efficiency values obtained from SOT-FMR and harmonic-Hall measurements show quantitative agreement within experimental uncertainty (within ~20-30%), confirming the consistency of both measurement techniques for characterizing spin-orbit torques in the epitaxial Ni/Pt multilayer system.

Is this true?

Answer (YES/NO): YES